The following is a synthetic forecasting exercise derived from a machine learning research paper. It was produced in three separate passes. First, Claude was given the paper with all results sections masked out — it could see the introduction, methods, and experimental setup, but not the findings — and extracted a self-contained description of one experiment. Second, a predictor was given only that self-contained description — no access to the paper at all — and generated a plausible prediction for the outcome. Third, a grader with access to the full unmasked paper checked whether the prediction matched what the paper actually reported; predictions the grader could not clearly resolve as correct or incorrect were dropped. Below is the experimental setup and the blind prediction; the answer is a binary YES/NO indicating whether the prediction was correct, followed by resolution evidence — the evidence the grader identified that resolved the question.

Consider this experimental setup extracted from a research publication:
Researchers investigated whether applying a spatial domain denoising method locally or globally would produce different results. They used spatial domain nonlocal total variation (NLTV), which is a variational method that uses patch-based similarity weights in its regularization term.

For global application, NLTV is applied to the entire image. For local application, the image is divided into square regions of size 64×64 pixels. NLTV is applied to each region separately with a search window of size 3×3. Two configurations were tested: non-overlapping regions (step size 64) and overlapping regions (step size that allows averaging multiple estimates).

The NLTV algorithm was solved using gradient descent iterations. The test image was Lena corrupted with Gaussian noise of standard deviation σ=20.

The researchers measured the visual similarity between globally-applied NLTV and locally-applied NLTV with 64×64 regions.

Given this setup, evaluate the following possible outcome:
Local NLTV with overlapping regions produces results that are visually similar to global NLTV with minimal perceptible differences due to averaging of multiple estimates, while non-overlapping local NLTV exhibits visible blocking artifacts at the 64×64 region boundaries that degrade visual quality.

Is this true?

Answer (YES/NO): NO